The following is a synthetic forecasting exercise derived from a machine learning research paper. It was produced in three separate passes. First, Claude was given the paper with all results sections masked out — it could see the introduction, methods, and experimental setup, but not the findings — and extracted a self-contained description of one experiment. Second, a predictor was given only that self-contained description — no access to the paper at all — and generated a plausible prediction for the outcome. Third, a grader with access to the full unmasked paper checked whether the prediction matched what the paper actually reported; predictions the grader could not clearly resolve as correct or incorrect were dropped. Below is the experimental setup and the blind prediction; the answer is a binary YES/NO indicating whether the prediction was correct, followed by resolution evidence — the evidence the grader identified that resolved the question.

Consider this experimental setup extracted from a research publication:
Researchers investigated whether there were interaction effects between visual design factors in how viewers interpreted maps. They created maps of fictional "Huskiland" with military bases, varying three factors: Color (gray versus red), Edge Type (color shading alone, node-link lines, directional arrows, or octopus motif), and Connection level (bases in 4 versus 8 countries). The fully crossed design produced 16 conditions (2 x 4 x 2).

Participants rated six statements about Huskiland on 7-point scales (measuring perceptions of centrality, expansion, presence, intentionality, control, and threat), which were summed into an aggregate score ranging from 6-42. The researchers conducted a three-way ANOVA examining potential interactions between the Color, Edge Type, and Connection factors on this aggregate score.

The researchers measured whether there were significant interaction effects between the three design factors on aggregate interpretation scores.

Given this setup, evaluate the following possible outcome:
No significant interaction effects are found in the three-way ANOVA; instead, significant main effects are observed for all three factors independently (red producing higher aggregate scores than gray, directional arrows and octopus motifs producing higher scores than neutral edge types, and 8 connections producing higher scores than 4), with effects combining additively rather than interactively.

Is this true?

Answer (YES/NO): NO